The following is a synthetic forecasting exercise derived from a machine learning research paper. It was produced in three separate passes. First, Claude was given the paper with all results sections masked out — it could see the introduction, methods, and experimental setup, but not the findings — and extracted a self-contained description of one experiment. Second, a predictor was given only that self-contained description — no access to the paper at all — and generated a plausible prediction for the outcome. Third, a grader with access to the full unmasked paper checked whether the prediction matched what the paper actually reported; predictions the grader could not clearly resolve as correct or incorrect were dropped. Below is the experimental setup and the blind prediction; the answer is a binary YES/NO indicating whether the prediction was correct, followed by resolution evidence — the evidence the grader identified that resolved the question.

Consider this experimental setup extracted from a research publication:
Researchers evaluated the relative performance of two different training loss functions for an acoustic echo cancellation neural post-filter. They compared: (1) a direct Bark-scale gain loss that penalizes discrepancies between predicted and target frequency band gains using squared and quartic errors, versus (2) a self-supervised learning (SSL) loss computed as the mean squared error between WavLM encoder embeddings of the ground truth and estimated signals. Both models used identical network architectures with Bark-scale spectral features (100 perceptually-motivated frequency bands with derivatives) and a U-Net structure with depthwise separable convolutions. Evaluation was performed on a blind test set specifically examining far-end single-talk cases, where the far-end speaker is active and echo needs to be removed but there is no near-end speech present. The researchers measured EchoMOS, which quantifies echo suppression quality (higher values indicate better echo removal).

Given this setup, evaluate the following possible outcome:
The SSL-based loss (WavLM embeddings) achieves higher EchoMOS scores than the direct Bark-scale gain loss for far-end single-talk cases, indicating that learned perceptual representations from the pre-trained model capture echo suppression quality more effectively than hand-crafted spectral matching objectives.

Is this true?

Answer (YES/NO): NO